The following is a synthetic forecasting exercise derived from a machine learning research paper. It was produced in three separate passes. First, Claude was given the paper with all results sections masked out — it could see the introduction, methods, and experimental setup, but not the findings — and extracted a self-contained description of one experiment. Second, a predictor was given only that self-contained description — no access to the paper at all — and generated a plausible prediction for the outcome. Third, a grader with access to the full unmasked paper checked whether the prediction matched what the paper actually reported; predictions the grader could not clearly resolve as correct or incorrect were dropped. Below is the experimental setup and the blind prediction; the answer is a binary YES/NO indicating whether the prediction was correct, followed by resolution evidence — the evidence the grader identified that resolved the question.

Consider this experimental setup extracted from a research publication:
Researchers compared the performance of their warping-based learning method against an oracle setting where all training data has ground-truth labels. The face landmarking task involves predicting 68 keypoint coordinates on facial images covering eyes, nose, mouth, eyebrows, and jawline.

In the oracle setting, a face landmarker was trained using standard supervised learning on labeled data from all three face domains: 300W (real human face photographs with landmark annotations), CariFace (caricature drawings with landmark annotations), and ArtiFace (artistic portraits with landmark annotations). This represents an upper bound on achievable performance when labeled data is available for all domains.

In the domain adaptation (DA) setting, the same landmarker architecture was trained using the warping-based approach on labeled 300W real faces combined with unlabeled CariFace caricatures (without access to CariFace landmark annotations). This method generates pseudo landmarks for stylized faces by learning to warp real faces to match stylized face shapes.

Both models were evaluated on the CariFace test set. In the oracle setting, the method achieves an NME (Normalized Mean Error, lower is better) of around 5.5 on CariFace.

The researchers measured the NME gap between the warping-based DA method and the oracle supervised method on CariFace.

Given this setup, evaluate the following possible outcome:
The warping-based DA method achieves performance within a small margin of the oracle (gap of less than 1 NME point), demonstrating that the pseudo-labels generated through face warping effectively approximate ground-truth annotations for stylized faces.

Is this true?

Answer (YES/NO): NO